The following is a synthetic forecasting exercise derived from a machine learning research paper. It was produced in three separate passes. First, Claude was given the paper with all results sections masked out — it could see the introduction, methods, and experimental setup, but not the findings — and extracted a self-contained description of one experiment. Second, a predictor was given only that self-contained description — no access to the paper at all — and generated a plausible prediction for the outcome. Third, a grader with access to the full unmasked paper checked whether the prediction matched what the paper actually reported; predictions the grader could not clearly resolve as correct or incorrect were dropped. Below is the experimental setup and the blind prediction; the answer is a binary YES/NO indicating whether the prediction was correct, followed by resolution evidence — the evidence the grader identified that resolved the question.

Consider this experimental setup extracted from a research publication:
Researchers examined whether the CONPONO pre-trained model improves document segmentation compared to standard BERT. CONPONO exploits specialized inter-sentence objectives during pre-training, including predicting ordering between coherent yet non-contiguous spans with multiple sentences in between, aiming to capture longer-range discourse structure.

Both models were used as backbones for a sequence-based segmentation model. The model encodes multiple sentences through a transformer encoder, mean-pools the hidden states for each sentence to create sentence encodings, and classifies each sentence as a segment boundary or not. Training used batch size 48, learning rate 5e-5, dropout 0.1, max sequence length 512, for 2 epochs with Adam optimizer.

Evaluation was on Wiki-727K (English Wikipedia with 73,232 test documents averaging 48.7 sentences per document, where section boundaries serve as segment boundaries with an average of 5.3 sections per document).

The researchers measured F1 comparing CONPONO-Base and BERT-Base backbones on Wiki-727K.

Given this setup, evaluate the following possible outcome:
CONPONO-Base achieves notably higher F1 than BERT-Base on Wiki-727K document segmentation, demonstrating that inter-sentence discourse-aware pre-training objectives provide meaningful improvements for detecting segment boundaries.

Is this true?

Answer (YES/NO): NO